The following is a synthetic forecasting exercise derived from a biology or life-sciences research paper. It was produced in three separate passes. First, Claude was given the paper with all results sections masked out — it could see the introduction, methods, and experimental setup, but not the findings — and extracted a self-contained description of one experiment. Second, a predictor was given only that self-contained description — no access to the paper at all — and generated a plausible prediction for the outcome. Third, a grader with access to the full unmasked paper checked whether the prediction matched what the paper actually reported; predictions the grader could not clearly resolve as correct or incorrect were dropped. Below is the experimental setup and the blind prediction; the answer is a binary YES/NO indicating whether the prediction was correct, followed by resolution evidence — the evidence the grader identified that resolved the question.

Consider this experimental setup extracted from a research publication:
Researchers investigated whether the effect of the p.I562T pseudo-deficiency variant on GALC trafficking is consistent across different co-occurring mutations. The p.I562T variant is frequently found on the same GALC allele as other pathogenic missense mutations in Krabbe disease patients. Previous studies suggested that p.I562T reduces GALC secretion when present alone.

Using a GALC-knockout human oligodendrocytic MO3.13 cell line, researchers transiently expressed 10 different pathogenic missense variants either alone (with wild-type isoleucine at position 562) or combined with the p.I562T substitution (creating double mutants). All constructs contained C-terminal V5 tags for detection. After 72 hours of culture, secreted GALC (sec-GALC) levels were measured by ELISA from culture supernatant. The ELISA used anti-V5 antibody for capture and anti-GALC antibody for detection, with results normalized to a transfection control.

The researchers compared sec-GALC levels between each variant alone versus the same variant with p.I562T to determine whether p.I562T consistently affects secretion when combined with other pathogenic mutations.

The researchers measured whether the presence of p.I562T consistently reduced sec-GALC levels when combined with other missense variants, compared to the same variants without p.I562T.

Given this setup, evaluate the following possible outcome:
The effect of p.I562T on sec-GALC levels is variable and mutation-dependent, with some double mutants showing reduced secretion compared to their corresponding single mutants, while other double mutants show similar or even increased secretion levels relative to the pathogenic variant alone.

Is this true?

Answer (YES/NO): NO